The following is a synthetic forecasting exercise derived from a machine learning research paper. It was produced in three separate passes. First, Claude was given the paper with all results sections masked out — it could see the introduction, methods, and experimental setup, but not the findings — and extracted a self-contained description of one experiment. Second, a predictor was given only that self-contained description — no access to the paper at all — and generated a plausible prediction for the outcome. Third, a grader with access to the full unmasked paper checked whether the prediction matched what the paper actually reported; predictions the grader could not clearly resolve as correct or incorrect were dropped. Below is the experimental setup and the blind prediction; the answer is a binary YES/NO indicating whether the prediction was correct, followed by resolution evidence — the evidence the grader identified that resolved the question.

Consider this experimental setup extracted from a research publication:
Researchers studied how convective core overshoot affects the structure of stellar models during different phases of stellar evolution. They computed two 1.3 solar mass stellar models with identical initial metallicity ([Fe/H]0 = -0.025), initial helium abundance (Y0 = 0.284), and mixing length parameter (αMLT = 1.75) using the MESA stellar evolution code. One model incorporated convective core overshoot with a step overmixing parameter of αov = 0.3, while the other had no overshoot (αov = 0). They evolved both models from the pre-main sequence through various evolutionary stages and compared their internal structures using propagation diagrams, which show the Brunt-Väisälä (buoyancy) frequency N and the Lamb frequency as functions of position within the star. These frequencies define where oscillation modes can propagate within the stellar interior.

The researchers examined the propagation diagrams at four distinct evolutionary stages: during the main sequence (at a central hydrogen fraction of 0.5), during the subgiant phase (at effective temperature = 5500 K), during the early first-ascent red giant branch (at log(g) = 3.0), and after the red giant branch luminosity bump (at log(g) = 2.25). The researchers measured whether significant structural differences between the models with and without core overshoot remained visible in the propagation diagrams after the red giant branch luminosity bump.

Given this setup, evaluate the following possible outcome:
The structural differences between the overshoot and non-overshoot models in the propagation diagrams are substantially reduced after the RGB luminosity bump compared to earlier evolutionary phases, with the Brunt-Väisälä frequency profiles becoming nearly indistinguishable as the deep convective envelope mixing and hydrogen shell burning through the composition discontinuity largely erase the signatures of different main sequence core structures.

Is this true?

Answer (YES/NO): YES